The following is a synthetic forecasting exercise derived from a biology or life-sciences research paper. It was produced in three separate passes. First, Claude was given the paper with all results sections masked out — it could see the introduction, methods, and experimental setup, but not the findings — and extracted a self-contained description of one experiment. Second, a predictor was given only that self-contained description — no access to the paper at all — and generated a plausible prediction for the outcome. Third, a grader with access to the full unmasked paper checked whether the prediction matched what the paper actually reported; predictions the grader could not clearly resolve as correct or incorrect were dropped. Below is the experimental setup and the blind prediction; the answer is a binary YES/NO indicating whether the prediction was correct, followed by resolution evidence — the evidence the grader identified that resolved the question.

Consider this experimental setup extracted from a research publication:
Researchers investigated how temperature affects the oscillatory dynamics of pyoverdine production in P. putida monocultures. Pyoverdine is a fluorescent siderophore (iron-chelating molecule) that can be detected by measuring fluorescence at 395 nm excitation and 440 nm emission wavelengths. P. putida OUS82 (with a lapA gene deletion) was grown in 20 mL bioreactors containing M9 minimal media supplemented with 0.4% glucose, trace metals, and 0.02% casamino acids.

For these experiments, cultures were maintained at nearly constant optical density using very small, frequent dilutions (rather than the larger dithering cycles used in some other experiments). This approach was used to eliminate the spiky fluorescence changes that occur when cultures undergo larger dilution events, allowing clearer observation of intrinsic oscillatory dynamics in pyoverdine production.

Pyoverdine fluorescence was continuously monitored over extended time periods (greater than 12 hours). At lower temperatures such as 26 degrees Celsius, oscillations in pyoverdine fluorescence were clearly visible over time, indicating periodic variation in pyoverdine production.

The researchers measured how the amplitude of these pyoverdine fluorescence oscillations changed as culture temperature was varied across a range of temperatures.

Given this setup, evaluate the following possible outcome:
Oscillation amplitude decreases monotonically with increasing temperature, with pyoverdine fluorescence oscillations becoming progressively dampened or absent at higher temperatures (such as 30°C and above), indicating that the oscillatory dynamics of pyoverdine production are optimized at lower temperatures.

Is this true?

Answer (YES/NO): YES